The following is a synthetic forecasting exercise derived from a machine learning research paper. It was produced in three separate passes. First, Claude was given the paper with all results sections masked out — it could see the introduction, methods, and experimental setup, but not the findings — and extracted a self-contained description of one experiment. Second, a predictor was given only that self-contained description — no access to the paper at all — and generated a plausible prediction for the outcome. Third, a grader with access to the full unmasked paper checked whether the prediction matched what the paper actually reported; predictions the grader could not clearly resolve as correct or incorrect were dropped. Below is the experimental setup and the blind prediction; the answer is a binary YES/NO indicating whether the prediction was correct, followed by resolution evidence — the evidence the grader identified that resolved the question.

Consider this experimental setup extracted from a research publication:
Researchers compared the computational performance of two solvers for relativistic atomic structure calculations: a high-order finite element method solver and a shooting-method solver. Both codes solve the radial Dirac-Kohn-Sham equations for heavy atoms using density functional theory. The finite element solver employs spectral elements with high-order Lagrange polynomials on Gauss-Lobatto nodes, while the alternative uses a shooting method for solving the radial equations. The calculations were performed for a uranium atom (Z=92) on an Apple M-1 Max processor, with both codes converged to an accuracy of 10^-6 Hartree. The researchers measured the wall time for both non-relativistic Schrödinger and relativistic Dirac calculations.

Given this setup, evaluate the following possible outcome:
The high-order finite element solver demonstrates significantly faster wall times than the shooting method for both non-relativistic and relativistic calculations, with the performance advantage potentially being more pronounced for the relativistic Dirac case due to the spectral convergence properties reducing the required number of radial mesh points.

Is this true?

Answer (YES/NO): NO